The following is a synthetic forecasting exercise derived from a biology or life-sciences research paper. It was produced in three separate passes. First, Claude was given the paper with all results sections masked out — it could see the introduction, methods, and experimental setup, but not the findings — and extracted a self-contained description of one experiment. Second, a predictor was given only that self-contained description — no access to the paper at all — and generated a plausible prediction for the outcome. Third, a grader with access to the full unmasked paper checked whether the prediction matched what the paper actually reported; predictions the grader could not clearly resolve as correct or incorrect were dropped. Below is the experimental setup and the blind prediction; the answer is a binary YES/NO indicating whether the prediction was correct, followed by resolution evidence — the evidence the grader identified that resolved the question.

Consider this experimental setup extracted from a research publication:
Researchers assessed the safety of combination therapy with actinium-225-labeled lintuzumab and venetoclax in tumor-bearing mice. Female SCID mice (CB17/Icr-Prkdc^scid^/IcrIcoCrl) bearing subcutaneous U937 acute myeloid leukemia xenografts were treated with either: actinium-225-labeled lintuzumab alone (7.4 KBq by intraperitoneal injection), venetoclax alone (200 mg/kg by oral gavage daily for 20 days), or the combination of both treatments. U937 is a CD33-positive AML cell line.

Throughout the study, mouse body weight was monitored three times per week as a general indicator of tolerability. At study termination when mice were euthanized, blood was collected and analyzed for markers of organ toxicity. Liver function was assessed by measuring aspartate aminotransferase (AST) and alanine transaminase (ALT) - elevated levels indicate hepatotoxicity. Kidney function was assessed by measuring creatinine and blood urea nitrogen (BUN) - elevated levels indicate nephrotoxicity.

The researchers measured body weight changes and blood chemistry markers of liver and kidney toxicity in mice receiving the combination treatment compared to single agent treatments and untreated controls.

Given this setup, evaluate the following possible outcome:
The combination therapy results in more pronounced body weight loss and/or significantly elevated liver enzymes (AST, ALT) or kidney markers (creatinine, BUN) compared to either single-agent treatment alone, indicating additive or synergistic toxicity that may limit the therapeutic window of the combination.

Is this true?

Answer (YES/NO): NO